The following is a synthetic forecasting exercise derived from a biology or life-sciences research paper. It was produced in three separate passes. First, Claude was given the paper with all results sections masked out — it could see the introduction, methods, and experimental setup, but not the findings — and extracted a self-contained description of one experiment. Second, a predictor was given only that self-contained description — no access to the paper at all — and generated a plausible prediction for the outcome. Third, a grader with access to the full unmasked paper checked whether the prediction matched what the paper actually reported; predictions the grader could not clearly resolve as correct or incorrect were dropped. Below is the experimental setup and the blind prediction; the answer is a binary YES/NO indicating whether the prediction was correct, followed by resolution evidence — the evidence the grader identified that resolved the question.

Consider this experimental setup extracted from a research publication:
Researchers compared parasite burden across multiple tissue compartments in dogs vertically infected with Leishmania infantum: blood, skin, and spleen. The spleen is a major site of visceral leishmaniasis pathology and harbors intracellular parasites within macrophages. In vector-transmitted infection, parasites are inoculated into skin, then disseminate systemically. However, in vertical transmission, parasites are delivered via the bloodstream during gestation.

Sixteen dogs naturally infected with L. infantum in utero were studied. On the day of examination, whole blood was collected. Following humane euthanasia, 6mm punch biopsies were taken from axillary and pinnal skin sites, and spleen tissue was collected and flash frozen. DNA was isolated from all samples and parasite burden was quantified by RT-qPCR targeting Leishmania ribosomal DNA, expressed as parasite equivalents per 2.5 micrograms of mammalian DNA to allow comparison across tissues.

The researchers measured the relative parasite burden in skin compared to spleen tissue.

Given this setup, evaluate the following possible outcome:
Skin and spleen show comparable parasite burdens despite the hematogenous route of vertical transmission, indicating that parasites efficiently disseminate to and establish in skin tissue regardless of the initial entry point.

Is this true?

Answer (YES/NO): YES